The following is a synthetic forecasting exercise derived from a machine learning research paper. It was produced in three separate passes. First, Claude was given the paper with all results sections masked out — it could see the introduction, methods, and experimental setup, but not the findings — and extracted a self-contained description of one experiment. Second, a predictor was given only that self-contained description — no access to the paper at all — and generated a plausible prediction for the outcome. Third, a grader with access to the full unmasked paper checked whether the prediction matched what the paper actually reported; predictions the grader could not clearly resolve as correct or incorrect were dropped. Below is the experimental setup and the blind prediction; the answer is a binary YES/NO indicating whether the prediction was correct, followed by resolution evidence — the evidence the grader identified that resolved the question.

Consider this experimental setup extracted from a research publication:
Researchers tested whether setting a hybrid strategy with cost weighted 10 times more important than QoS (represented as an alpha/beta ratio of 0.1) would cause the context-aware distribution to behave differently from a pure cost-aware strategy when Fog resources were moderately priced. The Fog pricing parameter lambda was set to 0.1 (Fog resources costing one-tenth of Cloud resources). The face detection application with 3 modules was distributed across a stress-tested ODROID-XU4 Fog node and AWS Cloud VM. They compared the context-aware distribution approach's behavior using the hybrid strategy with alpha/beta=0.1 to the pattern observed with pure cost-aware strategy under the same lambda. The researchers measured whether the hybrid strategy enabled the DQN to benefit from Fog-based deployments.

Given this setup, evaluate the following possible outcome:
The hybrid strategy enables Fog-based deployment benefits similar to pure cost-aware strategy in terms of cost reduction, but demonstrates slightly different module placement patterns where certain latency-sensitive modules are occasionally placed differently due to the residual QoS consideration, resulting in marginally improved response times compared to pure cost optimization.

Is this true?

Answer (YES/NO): NO